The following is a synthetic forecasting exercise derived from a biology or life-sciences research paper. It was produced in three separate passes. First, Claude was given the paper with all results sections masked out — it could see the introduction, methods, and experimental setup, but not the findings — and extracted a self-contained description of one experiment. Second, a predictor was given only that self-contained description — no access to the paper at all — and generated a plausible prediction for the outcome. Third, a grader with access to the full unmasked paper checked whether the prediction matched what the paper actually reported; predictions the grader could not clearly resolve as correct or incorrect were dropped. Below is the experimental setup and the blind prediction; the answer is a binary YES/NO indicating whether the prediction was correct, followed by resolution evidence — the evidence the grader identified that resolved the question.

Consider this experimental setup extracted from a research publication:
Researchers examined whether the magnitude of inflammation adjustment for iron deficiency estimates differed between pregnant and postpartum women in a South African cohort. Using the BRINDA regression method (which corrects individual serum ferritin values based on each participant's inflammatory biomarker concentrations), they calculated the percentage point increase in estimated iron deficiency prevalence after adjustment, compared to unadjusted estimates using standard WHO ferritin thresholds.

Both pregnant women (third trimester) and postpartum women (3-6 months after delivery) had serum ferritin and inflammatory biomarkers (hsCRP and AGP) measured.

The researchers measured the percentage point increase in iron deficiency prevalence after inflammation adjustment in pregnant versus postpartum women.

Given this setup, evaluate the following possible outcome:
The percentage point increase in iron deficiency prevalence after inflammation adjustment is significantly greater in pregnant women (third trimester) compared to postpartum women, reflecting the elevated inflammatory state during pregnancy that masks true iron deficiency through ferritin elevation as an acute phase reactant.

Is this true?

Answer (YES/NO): NO